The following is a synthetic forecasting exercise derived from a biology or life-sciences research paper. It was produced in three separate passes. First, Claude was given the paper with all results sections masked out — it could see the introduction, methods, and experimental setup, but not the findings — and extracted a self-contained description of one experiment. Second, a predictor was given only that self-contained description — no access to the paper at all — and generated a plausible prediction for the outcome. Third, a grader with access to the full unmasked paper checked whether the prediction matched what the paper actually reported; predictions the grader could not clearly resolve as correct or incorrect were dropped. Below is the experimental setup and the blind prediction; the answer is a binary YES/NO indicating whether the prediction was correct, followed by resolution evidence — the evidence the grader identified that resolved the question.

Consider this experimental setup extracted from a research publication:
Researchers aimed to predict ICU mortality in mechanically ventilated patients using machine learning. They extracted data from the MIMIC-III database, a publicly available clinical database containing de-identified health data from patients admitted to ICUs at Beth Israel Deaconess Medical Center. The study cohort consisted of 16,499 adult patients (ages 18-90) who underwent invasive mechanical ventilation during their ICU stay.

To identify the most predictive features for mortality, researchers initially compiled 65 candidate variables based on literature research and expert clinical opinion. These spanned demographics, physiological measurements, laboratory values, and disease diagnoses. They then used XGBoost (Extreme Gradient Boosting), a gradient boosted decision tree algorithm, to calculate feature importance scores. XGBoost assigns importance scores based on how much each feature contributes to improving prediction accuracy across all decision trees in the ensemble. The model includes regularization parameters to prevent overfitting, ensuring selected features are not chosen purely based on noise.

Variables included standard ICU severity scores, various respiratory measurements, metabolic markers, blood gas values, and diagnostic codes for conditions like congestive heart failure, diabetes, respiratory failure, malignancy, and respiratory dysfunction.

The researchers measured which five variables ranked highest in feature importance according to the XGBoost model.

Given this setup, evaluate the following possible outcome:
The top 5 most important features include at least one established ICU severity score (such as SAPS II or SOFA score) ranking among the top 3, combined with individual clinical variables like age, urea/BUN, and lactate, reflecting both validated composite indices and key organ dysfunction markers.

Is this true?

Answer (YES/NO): YES